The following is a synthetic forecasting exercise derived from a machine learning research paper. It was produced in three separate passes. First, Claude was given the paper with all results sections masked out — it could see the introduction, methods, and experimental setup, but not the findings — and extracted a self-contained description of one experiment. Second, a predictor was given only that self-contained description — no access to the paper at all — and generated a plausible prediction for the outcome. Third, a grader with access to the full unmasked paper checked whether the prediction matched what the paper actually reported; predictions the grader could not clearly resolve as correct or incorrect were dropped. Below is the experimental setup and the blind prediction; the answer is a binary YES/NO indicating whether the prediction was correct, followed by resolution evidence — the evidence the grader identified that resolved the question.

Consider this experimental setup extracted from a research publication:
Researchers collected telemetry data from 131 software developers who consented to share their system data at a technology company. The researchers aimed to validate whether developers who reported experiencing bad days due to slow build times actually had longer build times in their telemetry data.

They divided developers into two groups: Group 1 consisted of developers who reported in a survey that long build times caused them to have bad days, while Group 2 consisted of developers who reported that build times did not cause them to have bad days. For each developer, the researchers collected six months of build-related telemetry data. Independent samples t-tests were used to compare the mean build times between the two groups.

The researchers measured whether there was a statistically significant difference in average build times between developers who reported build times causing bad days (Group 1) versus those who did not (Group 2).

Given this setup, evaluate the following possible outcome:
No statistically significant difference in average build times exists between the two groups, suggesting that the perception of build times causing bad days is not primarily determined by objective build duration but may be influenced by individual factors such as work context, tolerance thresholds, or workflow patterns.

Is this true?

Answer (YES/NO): NO